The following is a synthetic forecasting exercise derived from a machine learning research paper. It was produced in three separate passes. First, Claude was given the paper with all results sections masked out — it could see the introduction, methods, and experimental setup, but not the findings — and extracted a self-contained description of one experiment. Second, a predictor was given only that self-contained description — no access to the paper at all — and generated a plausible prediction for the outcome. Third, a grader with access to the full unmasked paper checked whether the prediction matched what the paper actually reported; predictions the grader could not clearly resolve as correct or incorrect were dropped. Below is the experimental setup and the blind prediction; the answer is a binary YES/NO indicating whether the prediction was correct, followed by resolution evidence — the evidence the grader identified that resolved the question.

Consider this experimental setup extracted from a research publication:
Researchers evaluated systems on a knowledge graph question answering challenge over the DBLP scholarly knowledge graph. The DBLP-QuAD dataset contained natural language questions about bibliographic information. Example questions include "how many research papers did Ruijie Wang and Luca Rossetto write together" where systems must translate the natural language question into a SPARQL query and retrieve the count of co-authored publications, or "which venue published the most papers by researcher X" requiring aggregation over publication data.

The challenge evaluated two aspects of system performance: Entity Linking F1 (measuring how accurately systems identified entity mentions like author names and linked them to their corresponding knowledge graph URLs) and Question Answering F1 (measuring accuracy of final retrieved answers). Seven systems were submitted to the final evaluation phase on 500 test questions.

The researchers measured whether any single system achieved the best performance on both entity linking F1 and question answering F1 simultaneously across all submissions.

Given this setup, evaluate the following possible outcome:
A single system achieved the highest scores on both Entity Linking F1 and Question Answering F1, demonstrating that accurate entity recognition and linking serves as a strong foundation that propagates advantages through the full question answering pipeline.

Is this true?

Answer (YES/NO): NO